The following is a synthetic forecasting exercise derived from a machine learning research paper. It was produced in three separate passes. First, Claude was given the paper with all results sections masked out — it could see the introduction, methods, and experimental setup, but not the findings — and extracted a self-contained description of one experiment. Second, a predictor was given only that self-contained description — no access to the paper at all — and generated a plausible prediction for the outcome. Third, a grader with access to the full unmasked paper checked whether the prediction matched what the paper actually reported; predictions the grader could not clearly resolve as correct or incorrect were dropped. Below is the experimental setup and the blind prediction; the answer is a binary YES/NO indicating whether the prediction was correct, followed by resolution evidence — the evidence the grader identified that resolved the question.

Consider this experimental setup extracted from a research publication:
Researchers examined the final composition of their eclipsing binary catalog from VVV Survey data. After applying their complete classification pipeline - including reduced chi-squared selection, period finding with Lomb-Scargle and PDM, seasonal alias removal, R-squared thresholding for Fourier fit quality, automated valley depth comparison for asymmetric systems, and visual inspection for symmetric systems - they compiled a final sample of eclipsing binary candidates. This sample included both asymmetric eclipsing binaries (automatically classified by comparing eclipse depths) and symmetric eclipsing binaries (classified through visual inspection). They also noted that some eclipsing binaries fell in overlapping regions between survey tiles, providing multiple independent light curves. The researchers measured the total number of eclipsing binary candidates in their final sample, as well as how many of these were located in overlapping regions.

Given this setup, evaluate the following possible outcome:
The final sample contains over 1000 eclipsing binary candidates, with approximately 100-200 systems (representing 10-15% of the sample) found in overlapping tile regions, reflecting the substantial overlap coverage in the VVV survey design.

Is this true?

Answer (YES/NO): NO